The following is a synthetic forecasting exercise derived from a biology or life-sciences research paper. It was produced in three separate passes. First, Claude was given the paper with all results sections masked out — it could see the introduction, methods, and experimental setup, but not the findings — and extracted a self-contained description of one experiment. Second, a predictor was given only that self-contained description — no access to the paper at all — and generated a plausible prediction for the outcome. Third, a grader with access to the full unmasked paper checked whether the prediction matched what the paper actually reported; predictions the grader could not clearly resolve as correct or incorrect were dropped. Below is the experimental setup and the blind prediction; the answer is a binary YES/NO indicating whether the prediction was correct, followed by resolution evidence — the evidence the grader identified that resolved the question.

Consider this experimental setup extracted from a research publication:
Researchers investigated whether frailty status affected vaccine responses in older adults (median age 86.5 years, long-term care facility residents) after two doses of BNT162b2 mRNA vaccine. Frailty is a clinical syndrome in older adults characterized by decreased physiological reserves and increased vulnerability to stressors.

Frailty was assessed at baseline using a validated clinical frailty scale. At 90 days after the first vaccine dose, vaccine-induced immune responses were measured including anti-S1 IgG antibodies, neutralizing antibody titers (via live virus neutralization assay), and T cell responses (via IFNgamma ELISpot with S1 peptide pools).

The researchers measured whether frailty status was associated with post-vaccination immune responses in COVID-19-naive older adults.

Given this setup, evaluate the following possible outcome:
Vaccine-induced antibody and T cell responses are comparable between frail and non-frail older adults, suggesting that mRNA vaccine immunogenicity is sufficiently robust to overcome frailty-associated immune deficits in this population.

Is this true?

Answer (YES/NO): YES